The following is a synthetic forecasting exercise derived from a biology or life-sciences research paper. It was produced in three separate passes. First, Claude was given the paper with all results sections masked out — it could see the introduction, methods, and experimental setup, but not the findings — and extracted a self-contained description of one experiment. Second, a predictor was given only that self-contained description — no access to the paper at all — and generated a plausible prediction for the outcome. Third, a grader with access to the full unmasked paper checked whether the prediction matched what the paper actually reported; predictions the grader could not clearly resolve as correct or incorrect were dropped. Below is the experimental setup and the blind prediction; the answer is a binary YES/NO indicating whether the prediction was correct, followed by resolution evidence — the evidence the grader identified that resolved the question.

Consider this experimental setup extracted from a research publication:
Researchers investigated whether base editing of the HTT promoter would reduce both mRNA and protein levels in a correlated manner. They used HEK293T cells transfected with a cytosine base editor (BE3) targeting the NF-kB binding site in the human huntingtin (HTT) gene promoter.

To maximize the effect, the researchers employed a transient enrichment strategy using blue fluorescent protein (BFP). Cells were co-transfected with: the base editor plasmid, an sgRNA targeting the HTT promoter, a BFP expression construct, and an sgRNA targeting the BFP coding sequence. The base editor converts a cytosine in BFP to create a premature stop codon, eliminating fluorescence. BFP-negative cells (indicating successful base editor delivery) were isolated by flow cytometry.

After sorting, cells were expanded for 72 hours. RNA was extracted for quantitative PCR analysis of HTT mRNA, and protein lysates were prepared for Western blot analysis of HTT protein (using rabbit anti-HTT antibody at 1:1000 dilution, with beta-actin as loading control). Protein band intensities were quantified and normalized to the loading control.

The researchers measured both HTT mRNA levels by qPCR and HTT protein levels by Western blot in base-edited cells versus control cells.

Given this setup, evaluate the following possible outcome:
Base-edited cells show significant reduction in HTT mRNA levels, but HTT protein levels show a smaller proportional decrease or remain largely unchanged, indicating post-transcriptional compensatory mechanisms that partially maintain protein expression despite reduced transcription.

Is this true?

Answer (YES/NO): NO